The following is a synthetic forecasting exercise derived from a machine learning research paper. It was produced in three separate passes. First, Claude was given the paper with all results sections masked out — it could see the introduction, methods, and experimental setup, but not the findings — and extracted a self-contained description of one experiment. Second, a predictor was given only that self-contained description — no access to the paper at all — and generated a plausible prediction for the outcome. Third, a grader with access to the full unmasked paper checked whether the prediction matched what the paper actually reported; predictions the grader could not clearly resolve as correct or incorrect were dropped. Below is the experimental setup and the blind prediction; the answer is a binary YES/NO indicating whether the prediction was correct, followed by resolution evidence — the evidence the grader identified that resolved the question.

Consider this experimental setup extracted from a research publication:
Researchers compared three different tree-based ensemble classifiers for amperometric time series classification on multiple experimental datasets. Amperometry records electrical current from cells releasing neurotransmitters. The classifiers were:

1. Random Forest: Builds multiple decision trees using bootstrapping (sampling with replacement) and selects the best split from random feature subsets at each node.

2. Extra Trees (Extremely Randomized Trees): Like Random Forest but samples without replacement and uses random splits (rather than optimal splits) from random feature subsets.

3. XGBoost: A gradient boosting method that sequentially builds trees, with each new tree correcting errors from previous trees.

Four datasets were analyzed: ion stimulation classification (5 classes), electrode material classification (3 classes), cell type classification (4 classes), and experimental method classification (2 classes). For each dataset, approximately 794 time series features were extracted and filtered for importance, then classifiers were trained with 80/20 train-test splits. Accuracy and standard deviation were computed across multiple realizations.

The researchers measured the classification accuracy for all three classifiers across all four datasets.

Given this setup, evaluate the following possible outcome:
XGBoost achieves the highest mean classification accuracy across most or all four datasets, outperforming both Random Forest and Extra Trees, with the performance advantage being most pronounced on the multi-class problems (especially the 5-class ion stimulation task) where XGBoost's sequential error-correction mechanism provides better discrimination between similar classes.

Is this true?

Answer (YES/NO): YES